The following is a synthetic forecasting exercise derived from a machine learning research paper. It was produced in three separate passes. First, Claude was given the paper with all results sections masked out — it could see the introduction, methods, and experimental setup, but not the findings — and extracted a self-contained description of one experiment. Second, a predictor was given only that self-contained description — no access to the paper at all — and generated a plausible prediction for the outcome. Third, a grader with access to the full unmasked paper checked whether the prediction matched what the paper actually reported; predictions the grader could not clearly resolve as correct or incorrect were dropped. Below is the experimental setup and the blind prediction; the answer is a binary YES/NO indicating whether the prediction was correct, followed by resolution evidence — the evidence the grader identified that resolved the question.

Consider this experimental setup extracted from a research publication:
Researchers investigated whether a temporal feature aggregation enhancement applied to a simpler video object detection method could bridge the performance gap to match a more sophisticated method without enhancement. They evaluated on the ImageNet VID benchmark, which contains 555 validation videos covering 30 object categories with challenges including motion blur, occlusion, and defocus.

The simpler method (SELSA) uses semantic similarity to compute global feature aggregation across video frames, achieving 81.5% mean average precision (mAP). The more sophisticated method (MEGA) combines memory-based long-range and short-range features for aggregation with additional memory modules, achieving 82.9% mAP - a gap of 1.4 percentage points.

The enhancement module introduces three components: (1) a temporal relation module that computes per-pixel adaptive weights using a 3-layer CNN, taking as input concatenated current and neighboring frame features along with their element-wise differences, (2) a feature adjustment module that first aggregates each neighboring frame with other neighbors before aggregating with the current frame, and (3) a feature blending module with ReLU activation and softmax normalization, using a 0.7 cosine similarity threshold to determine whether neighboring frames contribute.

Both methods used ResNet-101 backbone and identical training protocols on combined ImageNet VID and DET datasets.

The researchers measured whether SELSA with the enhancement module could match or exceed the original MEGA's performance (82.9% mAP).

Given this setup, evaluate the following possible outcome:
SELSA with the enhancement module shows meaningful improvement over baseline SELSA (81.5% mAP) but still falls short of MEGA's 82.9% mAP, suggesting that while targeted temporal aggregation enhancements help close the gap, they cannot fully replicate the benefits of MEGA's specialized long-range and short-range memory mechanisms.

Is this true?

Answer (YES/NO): YES